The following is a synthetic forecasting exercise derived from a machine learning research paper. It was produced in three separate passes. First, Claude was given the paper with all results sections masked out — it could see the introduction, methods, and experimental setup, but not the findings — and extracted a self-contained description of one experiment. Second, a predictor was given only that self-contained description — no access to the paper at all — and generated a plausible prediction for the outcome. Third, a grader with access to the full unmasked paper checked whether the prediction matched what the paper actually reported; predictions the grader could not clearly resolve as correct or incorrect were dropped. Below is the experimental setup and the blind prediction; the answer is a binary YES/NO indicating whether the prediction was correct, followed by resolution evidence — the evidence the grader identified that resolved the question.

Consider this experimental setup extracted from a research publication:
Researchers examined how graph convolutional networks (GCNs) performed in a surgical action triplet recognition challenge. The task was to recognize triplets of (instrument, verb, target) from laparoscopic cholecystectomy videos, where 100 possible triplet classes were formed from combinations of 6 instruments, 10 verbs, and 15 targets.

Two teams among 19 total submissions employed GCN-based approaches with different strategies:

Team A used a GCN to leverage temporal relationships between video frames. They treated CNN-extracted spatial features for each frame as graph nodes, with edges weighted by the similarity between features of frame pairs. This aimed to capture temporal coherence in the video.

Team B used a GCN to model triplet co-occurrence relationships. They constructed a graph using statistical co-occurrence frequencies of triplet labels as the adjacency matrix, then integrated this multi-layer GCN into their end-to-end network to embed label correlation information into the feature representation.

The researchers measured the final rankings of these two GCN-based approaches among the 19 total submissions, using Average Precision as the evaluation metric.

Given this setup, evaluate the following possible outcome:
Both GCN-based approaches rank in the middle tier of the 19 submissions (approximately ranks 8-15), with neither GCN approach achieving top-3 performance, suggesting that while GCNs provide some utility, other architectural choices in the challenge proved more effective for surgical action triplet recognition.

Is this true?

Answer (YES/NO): NO